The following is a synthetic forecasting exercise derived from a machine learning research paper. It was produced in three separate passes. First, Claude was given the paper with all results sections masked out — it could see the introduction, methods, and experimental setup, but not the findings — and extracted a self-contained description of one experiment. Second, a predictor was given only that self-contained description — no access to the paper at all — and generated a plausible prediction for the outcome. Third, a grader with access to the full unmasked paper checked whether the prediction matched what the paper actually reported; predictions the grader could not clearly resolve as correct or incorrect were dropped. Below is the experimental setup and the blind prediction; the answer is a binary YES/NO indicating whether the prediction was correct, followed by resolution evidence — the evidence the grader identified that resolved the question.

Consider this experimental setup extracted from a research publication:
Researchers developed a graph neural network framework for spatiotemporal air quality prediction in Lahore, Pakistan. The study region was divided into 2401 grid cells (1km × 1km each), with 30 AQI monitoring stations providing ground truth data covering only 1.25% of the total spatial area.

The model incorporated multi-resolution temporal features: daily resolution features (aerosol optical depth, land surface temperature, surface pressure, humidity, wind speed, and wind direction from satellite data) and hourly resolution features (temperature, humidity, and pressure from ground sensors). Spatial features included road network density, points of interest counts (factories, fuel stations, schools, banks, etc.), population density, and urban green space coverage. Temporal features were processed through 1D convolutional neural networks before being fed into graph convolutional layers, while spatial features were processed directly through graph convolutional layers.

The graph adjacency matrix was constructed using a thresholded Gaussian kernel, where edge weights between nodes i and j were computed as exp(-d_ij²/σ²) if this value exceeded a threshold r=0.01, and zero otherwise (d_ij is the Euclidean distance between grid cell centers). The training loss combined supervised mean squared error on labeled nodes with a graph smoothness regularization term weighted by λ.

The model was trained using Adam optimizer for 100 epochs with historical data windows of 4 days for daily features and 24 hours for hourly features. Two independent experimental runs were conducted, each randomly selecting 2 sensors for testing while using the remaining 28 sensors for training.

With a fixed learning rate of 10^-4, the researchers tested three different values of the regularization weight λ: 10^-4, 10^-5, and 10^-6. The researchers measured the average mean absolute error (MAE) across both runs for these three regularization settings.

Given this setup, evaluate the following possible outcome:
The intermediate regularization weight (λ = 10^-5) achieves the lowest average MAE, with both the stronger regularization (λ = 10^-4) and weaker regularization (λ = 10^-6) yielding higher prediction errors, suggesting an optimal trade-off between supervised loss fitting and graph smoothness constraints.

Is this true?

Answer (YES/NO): NO